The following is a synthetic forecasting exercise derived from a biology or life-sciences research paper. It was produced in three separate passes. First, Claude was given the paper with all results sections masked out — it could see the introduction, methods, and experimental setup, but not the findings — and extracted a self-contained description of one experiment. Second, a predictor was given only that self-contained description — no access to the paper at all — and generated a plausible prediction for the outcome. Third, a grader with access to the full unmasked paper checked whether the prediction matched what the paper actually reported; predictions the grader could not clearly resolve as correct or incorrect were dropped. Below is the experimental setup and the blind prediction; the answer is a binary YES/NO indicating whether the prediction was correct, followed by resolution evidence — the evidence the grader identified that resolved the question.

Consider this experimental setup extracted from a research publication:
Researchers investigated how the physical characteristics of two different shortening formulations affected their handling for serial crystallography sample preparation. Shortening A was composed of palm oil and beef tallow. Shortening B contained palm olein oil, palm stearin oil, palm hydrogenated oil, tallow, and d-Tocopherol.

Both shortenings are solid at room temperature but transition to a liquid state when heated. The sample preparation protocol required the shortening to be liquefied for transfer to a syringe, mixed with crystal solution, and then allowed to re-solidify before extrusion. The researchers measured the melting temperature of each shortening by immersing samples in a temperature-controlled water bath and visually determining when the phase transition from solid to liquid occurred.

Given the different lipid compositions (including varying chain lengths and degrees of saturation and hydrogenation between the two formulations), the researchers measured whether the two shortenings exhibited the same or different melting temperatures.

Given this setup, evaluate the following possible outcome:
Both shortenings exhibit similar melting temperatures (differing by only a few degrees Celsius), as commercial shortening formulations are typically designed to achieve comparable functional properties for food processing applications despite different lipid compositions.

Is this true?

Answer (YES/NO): YES